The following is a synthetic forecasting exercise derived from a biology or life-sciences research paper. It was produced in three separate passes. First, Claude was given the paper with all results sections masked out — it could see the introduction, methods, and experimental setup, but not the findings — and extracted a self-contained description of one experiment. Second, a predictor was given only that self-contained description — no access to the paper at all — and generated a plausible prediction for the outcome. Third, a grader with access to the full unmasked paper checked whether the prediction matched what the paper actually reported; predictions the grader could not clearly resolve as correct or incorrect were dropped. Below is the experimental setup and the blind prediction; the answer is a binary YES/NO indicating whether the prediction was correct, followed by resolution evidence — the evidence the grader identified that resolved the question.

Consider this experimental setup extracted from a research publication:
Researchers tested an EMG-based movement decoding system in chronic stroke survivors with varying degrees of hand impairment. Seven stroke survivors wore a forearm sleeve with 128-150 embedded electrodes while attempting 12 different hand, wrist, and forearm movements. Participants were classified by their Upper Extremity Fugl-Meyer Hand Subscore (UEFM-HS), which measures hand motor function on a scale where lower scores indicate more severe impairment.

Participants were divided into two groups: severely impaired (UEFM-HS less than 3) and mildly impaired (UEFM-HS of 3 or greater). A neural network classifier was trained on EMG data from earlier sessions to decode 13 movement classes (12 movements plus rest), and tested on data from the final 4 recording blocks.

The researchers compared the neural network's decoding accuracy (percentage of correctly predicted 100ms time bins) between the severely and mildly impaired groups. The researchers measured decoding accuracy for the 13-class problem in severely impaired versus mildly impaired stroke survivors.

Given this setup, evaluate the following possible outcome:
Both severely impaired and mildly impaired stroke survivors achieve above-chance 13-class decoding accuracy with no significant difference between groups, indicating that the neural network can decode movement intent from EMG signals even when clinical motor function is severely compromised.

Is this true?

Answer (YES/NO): NO